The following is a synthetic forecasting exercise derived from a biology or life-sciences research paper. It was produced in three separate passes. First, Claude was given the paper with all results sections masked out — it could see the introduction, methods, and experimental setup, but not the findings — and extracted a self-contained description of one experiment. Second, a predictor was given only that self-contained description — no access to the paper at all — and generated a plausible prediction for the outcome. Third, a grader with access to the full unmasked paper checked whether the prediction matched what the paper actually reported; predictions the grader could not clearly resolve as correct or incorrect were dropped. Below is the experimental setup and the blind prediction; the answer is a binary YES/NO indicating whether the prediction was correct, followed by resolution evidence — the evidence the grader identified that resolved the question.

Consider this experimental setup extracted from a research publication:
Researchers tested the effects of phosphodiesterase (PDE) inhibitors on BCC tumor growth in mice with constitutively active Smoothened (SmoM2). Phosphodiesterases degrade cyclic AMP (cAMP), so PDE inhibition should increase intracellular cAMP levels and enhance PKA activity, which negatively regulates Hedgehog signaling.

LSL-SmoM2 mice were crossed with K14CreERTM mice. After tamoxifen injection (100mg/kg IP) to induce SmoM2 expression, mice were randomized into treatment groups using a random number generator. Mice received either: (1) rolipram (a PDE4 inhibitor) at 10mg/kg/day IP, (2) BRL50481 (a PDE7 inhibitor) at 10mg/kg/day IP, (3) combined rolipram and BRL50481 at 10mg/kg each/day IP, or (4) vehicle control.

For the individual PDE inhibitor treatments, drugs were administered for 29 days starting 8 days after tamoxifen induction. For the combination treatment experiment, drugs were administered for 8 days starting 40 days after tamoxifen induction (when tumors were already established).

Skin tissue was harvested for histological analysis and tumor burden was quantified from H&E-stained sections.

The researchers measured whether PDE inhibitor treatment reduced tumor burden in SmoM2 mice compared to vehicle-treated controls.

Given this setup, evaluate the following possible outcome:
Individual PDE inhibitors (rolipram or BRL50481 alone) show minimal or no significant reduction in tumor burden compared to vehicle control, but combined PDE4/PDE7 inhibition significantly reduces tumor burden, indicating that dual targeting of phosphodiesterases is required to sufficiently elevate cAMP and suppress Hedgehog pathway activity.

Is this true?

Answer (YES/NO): NO